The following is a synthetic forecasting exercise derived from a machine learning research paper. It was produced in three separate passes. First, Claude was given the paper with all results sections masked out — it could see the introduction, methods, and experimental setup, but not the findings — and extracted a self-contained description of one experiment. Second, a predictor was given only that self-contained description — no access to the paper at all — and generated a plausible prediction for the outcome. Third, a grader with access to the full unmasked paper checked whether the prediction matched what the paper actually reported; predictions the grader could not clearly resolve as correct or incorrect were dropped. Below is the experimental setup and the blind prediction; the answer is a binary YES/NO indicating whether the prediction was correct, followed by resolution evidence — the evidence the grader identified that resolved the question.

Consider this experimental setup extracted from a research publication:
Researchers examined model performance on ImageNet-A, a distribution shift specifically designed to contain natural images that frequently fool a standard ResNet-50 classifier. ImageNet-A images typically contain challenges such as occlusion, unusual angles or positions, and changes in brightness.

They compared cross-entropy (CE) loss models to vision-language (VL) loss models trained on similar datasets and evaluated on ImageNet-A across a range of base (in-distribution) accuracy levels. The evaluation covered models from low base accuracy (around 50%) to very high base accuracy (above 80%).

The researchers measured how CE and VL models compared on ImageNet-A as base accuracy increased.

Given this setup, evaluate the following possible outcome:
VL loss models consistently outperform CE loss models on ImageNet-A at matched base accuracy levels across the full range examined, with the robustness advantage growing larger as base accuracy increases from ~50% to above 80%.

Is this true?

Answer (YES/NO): NO